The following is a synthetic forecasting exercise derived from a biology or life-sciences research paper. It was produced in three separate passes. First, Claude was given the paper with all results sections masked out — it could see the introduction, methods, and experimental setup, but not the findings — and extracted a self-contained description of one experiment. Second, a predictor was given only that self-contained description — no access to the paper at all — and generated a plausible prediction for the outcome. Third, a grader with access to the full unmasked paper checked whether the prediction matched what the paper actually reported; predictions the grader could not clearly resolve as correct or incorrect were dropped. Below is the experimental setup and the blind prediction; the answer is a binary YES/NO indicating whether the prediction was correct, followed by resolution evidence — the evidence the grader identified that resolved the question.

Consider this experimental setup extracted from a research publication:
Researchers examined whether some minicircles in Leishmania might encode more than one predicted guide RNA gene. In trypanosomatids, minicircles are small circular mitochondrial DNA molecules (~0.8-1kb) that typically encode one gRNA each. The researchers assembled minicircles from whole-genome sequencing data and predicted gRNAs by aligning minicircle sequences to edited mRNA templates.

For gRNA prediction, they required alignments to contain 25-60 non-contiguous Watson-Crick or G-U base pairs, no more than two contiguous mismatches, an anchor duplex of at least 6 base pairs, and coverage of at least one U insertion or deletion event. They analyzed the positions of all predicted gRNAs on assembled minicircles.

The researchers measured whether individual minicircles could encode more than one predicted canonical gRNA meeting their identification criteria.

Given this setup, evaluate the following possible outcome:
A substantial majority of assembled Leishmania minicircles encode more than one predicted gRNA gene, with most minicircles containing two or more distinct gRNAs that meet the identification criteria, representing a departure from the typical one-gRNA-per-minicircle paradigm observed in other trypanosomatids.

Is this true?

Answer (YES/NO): NO